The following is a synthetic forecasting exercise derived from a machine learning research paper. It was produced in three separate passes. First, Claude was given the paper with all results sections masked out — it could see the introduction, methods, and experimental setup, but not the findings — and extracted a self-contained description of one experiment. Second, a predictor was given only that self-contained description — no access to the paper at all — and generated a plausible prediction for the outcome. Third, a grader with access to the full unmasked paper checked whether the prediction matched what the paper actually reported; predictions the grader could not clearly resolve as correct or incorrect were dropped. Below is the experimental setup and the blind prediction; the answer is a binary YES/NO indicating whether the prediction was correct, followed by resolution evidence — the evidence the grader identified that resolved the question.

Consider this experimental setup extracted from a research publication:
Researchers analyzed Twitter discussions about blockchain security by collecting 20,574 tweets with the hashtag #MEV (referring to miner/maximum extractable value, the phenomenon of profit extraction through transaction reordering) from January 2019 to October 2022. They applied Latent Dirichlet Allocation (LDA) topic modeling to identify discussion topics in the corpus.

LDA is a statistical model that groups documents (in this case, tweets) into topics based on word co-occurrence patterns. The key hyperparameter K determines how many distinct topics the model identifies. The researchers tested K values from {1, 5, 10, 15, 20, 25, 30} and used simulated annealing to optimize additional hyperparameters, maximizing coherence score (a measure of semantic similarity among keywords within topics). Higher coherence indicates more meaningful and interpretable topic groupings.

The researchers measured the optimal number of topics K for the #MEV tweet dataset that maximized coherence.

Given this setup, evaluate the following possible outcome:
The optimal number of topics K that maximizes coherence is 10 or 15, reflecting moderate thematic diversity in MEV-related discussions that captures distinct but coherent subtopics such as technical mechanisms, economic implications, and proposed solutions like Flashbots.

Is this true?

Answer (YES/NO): NO